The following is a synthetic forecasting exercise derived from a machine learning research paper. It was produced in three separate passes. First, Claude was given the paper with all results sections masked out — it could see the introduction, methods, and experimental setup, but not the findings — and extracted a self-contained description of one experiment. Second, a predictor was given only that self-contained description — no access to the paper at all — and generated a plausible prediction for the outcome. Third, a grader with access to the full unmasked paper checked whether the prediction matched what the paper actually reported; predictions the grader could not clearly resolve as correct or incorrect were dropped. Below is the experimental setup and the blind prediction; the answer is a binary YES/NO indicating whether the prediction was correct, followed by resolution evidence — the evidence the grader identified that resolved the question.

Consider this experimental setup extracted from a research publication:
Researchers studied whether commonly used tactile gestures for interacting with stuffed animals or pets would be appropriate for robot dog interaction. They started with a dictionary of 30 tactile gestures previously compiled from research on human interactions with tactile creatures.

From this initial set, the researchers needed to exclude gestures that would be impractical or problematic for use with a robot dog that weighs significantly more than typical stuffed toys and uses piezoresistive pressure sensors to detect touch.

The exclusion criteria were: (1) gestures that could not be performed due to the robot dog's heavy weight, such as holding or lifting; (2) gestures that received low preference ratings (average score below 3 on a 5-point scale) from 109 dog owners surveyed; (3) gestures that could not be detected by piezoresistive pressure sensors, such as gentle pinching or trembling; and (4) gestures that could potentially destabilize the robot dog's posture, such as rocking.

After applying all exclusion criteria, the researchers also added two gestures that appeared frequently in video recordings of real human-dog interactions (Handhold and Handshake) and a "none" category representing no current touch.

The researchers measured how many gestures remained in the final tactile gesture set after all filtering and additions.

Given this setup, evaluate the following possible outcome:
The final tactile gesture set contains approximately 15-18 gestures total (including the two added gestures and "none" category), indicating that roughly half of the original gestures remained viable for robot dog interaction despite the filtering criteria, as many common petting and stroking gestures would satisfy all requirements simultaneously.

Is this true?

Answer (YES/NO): NO